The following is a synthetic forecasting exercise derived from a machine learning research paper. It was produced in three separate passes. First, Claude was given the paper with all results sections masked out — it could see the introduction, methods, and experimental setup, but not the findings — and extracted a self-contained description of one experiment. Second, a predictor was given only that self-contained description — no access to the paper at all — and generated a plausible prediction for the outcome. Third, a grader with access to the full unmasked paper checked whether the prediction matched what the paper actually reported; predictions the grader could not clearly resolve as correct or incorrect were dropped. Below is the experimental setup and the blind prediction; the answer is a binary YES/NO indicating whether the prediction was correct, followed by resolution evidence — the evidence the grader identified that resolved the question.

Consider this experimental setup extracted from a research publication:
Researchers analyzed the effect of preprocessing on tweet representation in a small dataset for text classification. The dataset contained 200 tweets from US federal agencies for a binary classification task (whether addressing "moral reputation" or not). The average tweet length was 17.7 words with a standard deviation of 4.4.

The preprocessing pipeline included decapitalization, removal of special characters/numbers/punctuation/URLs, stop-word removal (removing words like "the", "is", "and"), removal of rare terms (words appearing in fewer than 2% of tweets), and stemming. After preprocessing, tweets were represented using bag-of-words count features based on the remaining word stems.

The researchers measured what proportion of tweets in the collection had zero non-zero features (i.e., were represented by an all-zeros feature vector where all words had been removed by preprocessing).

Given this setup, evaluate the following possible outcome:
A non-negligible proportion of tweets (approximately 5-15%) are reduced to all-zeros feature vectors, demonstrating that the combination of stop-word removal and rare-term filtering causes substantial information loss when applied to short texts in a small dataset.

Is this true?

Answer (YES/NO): YES